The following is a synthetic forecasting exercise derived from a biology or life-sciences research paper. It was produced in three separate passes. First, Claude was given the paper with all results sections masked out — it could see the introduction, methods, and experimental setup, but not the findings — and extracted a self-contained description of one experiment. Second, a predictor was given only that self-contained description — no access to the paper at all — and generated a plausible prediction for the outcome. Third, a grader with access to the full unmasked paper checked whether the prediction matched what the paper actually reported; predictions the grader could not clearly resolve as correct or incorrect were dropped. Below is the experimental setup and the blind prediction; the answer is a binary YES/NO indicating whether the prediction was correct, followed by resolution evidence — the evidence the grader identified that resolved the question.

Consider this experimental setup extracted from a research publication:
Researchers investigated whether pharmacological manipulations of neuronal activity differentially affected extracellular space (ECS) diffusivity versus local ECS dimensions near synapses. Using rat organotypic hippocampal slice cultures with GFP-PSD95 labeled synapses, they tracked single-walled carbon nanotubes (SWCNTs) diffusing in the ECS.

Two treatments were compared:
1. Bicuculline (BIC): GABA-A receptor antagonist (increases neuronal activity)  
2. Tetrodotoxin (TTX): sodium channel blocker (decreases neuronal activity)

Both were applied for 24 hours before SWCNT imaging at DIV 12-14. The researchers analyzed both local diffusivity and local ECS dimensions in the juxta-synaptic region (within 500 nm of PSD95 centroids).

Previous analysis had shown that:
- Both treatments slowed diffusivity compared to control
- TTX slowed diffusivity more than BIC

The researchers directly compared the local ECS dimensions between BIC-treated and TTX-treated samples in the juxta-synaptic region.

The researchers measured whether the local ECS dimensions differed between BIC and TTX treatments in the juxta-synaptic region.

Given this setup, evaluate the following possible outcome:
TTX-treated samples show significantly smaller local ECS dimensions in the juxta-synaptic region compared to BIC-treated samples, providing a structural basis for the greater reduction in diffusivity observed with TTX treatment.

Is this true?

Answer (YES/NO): NO